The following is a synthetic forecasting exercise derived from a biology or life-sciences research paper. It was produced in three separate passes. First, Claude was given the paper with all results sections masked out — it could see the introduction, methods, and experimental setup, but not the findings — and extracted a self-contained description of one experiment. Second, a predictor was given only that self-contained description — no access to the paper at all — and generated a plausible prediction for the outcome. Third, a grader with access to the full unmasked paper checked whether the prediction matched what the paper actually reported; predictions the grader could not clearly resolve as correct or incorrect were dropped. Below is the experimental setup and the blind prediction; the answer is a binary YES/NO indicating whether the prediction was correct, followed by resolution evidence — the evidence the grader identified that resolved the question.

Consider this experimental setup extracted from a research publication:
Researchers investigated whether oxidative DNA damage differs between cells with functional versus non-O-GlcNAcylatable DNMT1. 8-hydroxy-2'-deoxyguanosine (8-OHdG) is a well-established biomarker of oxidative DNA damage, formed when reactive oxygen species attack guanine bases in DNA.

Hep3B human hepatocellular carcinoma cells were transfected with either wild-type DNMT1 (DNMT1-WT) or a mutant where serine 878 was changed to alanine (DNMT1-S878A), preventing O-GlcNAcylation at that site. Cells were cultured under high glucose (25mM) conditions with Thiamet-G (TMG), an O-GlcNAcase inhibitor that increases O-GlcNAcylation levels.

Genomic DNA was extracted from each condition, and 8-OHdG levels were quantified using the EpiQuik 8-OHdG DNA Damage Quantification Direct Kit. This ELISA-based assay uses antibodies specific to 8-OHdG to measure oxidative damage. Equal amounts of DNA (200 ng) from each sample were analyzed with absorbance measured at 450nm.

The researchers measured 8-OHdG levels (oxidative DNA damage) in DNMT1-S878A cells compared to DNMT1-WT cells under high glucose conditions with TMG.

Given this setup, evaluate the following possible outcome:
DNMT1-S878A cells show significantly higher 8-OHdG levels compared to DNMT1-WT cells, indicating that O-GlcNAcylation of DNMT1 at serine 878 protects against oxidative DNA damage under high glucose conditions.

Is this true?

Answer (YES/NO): NO